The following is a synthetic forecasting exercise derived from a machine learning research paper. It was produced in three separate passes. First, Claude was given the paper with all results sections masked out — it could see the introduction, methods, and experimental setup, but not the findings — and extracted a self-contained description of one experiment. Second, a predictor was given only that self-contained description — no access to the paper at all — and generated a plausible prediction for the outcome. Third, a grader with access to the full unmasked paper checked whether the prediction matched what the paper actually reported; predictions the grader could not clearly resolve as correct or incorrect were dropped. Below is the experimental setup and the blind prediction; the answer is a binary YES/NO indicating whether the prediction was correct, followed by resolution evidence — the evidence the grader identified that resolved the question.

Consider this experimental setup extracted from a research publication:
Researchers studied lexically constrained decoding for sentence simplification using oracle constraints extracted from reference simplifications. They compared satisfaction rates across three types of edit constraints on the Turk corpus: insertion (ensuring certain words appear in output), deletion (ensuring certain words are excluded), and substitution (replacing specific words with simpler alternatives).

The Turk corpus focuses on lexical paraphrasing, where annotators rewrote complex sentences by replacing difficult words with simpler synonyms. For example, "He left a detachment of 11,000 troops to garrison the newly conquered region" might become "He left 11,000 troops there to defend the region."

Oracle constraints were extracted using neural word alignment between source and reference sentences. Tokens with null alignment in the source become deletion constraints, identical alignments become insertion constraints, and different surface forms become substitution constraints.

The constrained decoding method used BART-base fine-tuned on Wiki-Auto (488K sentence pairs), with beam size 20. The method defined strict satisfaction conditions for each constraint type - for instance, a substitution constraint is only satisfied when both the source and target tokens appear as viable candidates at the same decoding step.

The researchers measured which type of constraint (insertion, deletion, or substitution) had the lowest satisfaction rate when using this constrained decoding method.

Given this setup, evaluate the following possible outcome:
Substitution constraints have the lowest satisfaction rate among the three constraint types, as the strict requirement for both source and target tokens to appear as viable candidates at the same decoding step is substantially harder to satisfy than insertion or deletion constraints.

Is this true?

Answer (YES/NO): YES